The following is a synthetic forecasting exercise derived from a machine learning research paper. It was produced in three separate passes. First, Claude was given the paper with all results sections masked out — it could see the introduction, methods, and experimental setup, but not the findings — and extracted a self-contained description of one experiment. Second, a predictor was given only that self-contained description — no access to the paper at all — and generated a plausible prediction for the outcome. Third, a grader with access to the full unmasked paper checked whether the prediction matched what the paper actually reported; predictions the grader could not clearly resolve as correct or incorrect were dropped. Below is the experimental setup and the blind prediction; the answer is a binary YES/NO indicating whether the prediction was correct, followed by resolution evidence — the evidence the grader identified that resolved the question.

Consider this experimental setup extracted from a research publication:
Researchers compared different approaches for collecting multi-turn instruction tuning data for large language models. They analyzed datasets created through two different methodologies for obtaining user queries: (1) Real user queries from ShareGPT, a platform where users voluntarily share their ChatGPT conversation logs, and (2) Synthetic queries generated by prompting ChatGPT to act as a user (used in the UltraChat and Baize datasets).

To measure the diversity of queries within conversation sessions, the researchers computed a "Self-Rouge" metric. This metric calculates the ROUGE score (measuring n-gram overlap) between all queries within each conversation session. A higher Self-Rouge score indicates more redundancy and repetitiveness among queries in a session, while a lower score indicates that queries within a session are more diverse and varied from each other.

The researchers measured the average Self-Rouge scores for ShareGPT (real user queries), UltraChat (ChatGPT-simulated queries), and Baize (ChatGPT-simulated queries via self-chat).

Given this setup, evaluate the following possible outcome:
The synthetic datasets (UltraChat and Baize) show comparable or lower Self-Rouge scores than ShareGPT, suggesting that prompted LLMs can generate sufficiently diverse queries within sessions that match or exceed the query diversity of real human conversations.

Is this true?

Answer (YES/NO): NO